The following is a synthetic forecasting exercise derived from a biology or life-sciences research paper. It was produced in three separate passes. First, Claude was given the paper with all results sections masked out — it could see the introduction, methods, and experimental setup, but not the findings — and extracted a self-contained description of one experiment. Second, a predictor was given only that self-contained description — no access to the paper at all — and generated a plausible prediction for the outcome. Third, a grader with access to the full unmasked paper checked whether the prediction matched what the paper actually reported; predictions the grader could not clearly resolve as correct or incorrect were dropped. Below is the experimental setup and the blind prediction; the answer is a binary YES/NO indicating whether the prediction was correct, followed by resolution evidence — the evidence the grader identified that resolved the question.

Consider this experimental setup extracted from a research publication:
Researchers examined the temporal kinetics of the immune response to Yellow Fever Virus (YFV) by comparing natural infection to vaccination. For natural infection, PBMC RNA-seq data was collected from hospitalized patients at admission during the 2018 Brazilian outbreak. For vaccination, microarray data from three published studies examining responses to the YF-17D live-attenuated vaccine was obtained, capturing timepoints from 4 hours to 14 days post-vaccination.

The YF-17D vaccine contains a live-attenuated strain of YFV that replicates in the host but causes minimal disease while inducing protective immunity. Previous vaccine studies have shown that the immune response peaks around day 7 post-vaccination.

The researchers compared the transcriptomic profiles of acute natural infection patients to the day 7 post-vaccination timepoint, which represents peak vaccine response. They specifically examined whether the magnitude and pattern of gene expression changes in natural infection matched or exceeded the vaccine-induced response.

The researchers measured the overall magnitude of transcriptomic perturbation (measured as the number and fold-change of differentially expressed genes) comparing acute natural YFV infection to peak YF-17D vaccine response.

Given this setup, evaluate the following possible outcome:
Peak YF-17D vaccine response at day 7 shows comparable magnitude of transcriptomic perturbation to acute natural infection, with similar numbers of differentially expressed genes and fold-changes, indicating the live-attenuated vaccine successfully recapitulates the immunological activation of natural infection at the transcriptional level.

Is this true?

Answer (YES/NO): NO